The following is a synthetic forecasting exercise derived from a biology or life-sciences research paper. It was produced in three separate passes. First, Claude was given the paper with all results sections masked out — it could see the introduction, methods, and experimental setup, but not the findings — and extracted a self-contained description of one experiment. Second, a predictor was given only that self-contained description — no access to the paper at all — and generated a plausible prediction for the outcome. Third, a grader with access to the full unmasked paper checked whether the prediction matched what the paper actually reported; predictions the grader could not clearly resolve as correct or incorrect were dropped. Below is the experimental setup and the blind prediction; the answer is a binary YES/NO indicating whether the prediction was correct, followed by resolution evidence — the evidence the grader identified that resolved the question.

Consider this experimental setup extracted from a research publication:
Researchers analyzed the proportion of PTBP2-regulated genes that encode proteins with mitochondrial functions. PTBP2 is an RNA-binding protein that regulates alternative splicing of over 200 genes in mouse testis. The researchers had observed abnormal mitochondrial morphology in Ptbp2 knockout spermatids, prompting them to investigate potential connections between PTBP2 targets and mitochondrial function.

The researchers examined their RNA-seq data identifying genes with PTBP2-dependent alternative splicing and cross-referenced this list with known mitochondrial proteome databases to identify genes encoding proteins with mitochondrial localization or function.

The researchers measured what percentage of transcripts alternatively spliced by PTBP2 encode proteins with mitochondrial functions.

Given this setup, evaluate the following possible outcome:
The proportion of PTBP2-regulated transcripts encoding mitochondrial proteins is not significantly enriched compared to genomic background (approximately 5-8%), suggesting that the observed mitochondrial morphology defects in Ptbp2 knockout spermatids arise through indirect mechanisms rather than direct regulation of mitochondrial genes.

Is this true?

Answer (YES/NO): NO